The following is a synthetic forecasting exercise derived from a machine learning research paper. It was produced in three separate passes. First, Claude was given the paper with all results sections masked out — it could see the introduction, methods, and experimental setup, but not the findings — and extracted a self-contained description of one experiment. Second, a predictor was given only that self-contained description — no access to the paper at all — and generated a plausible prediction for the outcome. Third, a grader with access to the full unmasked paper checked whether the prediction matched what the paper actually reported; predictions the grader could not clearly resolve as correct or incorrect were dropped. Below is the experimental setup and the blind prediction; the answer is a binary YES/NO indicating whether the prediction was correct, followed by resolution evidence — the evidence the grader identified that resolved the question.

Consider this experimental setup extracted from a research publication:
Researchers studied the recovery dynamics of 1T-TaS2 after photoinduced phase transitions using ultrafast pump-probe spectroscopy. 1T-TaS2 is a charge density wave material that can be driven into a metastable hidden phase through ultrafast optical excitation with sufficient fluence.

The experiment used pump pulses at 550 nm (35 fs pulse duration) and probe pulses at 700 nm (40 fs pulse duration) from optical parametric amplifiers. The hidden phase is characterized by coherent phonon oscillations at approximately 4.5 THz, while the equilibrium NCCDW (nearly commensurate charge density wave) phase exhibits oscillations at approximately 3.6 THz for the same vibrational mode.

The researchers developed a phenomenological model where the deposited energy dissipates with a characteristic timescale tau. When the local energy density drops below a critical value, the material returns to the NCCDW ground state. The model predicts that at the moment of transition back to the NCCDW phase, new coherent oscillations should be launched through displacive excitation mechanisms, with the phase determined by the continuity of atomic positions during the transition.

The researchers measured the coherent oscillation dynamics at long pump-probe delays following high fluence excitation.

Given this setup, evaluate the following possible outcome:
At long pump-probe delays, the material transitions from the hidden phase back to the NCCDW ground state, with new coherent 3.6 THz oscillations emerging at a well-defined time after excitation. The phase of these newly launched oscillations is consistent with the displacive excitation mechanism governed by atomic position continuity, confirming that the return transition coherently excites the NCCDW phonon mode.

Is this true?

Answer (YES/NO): YES